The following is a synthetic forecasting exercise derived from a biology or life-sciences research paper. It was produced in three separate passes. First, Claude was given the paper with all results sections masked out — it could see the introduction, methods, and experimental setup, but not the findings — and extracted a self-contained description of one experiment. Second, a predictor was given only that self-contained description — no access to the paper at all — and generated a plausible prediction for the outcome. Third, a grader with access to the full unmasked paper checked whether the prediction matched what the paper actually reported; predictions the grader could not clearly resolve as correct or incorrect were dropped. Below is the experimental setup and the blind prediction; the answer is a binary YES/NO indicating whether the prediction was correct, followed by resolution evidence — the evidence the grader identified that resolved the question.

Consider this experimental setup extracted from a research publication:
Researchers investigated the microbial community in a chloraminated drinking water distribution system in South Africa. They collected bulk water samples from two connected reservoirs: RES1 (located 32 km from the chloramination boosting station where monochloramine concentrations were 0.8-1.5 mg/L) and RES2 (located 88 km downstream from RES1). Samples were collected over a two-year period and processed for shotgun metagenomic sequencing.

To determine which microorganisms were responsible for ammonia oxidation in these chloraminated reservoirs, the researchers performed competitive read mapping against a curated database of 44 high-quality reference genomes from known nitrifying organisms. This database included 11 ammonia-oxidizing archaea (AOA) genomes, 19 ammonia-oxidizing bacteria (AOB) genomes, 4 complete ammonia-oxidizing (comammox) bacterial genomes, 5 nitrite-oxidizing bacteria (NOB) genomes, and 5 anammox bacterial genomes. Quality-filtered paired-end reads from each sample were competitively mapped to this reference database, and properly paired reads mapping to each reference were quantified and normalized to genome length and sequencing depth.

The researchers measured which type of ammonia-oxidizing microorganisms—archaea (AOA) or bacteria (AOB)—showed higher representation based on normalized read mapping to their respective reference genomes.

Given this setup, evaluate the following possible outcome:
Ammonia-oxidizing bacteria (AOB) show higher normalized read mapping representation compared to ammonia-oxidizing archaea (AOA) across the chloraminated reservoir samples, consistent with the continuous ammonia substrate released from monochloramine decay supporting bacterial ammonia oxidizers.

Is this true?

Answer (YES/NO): YES